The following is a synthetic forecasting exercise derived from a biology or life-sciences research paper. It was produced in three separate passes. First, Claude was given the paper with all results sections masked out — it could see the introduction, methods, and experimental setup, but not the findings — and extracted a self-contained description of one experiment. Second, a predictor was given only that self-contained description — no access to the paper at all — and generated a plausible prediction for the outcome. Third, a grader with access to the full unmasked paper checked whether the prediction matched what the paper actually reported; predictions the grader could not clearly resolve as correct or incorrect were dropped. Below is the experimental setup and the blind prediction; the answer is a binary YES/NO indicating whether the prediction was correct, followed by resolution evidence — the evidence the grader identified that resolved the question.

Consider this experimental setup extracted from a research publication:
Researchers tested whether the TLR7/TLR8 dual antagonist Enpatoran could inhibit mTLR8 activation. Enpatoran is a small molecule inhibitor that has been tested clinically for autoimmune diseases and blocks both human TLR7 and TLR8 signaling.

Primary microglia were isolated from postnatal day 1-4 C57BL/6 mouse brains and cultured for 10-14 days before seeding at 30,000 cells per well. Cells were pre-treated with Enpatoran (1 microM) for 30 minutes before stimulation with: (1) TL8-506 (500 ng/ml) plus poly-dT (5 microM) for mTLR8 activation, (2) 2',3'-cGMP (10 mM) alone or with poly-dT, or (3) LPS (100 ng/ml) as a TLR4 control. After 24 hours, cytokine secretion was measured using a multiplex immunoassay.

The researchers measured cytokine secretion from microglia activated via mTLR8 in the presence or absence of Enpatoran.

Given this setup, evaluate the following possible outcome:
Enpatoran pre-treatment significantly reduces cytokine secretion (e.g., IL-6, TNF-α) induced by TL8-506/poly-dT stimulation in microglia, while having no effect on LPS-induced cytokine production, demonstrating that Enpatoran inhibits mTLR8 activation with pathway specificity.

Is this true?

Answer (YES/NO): NO